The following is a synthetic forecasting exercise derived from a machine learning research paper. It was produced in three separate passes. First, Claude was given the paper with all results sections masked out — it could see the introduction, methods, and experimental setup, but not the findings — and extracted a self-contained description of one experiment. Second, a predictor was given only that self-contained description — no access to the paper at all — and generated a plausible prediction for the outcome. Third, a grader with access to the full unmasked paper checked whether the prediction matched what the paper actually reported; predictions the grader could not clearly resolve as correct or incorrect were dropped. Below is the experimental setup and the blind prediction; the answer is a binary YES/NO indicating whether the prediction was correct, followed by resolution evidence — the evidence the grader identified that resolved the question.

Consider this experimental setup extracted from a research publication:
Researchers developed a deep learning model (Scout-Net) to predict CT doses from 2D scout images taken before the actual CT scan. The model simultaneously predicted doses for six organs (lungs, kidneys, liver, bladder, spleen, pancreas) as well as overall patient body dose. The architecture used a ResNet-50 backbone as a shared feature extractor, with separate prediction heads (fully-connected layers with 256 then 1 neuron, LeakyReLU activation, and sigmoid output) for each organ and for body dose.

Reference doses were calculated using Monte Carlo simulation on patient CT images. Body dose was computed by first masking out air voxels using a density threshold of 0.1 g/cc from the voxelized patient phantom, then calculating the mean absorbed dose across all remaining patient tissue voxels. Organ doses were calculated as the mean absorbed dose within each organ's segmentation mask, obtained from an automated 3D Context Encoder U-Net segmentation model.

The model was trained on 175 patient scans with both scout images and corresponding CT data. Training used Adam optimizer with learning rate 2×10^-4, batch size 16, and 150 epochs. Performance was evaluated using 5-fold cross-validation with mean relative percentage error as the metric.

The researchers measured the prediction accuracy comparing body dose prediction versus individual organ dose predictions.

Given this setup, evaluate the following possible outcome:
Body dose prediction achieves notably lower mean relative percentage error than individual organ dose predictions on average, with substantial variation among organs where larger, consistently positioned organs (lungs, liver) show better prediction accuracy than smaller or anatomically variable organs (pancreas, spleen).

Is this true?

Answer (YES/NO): NO